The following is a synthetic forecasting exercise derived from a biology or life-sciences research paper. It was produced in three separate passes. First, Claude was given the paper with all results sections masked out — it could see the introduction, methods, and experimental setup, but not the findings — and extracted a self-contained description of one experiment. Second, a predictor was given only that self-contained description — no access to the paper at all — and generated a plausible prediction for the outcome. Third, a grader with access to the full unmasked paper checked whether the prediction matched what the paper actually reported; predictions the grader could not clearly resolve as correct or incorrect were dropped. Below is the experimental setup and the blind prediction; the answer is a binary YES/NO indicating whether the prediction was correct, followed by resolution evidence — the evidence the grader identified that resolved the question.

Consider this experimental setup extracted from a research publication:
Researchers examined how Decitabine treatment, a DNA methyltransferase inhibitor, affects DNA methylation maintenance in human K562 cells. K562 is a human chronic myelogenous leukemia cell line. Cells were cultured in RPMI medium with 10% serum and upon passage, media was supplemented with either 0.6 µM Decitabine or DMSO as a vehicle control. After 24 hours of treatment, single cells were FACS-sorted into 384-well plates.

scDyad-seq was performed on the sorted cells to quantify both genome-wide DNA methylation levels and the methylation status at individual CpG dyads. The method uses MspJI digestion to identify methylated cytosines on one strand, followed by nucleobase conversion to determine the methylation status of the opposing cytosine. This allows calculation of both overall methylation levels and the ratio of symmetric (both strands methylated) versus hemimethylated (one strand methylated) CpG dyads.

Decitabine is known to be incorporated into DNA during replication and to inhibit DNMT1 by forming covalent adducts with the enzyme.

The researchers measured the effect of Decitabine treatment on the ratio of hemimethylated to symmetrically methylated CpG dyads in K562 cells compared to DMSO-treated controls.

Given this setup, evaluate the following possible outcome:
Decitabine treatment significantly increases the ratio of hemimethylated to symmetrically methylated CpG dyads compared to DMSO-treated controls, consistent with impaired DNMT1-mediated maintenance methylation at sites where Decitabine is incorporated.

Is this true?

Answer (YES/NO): YES